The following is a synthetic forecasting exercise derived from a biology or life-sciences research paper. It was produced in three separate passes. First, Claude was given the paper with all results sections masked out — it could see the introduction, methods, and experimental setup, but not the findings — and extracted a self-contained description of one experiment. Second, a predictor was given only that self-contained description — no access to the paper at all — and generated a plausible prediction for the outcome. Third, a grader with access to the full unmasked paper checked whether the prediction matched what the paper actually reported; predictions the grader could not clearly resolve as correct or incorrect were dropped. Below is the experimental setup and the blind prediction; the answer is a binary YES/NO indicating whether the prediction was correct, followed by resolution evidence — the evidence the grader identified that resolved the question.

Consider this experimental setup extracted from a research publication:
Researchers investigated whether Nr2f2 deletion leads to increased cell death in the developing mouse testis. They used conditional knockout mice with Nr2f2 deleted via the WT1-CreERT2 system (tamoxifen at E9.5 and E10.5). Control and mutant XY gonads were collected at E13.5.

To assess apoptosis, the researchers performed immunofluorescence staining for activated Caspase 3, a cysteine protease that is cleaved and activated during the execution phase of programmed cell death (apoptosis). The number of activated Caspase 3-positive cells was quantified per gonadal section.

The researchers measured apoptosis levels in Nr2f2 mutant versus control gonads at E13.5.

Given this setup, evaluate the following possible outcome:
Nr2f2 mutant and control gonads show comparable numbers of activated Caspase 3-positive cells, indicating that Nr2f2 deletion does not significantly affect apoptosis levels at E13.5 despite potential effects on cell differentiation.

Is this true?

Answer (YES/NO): YES